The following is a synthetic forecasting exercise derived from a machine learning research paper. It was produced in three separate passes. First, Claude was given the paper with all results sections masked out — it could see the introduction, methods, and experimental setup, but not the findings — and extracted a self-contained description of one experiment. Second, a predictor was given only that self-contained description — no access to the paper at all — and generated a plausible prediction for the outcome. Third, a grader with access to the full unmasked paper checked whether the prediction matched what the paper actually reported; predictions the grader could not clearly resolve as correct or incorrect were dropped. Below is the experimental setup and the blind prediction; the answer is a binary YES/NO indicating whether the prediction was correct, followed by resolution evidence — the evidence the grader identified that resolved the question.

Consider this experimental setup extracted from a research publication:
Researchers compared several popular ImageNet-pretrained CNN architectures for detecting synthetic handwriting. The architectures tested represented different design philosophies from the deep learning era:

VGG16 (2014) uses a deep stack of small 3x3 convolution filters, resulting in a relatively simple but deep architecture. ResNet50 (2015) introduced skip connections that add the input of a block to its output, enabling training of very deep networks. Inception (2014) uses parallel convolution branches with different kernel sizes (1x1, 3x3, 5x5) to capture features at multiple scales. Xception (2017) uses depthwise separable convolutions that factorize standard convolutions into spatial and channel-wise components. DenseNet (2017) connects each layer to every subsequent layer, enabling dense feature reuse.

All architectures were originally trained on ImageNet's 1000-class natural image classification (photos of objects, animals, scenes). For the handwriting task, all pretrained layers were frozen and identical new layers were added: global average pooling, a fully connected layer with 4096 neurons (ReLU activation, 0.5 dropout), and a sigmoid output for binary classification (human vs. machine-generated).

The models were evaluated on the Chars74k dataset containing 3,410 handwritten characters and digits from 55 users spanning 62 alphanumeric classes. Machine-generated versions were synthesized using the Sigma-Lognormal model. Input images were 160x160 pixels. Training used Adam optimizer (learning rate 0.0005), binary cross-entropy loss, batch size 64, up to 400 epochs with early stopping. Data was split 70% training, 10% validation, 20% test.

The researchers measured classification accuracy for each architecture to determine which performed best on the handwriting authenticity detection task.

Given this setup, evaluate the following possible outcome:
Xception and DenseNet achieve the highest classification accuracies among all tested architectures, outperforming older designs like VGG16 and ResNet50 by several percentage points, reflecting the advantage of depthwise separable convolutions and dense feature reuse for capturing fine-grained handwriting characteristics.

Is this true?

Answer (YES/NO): NO